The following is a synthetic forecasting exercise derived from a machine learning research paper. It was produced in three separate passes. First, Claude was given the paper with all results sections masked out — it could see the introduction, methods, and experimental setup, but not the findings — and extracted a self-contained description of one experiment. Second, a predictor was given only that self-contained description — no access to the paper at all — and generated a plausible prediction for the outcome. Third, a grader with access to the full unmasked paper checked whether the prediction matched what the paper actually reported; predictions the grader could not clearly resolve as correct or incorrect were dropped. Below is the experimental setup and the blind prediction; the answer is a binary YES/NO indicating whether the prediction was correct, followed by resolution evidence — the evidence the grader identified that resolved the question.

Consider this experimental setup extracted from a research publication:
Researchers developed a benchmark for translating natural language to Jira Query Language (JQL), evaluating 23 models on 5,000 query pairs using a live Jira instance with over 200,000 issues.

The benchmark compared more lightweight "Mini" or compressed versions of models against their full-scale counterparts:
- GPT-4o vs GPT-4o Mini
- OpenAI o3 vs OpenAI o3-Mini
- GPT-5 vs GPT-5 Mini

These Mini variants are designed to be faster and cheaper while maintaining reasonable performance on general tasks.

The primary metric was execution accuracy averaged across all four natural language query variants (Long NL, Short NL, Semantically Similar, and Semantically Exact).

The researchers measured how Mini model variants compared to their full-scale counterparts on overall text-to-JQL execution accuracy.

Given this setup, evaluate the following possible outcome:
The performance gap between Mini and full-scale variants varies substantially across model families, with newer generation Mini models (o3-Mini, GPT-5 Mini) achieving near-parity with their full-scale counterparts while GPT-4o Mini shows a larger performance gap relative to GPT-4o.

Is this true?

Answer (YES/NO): YES